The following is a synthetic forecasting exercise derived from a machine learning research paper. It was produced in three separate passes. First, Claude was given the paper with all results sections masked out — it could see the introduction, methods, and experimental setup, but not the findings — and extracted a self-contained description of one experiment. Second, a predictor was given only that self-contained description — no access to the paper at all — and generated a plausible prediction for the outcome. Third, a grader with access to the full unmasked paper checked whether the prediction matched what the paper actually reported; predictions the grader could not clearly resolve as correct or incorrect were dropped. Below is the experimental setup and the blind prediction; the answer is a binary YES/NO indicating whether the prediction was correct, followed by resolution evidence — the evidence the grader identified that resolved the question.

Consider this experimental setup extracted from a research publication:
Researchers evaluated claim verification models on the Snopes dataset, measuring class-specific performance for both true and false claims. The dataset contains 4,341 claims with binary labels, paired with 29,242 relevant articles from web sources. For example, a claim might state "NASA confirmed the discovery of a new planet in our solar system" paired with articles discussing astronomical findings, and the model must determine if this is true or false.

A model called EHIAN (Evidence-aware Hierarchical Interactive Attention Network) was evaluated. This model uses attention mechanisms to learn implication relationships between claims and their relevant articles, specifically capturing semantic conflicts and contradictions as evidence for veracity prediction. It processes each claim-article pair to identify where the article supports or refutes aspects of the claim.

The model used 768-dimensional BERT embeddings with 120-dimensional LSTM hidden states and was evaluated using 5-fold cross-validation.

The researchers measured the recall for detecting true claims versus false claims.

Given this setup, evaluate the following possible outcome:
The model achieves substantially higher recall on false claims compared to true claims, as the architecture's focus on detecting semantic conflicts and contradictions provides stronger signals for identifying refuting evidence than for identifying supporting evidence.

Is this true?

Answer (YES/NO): YES